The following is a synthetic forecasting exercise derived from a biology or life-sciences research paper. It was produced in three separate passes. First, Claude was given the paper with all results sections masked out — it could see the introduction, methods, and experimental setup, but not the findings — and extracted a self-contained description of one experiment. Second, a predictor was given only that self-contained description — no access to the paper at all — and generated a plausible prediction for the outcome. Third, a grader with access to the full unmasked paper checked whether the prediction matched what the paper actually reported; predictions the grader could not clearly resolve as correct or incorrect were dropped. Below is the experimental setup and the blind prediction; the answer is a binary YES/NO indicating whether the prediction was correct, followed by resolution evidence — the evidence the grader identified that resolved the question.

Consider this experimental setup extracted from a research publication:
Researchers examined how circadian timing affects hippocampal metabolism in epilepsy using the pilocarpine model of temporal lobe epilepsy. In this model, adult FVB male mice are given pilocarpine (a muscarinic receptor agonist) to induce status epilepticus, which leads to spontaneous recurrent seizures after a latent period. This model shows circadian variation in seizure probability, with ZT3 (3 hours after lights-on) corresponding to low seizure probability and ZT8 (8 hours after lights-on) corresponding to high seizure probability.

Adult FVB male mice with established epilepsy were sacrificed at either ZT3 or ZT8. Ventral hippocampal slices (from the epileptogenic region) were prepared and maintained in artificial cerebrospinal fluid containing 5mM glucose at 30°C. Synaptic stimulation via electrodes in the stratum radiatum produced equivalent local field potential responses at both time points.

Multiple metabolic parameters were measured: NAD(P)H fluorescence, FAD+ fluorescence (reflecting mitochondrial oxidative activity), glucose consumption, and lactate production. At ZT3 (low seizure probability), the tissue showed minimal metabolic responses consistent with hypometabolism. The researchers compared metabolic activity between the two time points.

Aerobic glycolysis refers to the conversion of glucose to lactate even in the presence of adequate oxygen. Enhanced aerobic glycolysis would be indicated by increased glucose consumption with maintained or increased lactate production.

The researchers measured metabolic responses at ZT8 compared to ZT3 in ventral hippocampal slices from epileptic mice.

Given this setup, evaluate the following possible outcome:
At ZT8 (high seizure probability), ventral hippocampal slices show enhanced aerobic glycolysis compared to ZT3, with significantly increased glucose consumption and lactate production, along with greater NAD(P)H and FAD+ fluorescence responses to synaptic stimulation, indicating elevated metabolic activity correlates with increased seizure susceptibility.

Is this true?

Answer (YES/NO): YES